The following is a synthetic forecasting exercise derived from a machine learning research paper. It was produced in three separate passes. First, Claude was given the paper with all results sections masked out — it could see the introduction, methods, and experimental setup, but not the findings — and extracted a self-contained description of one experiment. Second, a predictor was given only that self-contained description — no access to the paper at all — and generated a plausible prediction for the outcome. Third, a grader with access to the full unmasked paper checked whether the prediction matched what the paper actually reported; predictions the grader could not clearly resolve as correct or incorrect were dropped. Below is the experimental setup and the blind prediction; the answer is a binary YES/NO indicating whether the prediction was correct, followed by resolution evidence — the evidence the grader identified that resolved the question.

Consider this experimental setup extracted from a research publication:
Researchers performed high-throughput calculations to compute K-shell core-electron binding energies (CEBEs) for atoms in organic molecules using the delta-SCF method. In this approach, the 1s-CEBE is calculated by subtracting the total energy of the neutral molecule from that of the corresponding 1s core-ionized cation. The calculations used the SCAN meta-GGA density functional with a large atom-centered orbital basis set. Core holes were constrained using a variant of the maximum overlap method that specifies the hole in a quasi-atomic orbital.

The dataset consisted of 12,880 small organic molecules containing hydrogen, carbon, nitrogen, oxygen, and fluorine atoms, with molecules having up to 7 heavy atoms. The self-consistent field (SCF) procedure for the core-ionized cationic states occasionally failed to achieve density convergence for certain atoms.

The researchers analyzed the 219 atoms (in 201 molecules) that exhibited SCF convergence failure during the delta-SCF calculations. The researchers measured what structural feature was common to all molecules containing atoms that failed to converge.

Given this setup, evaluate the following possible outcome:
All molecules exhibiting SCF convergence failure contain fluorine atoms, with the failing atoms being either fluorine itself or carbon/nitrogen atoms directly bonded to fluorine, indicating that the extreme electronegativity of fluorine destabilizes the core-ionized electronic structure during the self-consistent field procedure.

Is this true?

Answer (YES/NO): NO